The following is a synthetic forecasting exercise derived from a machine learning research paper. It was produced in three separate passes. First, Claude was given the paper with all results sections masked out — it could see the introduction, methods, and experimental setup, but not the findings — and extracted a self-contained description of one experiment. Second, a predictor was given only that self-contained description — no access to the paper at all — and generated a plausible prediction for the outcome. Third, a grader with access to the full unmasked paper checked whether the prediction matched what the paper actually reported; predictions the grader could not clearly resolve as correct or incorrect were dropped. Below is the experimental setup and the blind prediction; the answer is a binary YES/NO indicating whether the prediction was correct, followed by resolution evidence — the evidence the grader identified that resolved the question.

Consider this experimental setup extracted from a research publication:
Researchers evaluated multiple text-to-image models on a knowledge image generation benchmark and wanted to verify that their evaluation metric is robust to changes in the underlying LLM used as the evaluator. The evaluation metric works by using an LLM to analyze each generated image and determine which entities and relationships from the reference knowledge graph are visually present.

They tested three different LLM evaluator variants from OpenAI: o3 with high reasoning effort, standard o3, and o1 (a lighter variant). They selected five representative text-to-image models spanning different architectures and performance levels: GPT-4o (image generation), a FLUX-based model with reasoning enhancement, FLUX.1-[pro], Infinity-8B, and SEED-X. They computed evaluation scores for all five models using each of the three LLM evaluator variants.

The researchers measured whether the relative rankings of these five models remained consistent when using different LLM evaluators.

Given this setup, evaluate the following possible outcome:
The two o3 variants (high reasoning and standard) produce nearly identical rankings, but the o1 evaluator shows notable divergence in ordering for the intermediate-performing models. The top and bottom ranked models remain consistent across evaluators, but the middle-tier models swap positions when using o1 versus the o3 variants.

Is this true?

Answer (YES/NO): NO